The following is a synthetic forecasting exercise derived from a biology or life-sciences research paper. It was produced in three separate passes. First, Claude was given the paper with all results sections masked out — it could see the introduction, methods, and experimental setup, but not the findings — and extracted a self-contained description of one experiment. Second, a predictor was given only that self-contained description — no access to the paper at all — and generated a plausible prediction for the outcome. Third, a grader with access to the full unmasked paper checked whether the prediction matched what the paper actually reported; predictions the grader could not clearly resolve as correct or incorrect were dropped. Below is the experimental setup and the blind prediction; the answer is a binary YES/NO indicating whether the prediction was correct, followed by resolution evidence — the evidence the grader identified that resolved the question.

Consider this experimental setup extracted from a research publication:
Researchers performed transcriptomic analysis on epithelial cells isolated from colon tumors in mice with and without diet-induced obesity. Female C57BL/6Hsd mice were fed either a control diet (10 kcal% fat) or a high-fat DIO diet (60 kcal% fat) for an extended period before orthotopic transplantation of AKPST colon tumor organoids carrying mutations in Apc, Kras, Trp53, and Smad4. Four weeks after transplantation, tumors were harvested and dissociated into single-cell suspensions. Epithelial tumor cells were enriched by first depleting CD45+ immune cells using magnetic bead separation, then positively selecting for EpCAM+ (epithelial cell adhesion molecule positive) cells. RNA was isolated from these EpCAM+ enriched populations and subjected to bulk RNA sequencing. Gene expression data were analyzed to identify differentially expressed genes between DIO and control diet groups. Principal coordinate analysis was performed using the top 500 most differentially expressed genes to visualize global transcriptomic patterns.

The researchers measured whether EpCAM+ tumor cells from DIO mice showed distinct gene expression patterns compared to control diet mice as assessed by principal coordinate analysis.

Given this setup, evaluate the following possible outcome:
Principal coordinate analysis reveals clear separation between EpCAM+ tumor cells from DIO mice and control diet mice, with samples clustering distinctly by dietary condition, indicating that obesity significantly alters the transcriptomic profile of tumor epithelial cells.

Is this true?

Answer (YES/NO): YES